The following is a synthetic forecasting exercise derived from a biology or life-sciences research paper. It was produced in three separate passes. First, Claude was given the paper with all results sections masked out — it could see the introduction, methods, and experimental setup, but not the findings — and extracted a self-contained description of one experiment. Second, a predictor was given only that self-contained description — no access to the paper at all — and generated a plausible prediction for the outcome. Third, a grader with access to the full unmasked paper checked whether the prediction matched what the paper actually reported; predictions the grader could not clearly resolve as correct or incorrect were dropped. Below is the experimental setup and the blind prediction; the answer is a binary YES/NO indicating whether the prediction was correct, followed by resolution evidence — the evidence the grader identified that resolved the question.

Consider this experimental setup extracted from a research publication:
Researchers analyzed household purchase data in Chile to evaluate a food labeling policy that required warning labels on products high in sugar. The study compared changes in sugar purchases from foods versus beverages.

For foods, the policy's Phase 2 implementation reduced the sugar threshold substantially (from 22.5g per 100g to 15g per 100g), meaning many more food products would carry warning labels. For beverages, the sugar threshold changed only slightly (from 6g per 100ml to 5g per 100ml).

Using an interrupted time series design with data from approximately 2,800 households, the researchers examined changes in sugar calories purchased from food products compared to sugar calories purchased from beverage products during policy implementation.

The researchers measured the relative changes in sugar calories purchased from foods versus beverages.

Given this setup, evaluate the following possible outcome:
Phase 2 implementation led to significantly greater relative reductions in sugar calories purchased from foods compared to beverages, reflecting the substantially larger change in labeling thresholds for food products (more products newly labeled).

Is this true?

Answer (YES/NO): NO